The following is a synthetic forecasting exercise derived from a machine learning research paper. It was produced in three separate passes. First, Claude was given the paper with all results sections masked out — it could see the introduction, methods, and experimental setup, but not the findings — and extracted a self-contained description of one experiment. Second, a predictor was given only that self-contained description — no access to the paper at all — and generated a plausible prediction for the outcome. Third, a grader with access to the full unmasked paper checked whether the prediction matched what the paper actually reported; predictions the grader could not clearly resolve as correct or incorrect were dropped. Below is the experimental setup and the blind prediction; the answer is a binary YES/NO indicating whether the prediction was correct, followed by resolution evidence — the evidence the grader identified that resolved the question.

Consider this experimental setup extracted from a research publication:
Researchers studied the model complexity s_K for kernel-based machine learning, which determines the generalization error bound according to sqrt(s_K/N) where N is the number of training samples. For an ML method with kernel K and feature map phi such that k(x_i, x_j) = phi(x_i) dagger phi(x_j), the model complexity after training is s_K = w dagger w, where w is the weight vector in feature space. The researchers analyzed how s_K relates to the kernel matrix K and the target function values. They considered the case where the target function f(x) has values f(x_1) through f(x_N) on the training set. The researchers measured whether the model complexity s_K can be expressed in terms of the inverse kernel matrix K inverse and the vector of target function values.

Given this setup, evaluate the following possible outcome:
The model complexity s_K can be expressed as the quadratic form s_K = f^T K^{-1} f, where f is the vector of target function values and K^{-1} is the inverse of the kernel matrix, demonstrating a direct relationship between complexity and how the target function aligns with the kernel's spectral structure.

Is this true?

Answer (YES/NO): YES